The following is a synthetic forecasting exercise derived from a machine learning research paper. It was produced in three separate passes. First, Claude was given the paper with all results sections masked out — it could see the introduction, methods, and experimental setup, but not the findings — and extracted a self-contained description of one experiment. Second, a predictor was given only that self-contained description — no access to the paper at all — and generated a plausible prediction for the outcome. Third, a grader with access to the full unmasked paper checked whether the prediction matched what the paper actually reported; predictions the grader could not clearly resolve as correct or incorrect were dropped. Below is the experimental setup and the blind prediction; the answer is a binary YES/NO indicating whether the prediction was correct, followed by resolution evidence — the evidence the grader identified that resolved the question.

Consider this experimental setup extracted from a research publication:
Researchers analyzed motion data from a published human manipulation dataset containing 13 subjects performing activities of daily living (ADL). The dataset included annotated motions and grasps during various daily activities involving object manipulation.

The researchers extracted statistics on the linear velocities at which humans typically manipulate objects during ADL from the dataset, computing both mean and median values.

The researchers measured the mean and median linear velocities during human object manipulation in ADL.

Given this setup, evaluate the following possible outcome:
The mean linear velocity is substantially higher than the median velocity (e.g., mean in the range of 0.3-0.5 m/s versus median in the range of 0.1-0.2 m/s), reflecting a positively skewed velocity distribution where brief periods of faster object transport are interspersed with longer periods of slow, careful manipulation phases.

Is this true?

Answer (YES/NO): NO